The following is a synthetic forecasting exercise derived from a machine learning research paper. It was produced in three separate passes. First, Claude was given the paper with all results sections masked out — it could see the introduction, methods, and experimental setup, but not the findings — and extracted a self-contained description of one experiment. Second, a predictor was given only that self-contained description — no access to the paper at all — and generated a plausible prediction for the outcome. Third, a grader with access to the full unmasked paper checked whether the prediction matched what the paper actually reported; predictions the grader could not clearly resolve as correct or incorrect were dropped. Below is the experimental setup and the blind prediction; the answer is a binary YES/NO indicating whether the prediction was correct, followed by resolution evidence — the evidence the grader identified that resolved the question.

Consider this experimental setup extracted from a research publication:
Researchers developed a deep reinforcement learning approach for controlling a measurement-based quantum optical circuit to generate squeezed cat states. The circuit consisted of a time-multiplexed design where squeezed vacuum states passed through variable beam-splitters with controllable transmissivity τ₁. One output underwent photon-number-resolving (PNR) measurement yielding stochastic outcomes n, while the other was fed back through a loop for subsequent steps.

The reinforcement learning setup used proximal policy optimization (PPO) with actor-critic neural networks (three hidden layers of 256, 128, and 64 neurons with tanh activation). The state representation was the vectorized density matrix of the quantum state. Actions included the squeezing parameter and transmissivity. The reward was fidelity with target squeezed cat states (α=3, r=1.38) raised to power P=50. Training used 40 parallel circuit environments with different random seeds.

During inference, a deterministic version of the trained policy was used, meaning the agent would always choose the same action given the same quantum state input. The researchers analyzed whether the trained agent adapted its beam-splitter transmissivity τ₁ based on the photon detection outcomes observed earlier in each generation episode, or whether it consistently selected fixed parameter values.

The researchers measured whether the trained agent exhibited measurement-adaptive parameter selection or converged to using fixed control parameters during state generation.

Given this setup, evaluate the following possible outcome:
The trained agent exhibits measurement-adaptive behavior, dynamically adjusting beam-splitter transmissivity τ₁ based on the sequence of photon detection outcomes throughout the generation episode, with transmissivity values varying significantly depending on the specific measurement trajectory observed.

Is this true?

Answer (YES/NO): NO